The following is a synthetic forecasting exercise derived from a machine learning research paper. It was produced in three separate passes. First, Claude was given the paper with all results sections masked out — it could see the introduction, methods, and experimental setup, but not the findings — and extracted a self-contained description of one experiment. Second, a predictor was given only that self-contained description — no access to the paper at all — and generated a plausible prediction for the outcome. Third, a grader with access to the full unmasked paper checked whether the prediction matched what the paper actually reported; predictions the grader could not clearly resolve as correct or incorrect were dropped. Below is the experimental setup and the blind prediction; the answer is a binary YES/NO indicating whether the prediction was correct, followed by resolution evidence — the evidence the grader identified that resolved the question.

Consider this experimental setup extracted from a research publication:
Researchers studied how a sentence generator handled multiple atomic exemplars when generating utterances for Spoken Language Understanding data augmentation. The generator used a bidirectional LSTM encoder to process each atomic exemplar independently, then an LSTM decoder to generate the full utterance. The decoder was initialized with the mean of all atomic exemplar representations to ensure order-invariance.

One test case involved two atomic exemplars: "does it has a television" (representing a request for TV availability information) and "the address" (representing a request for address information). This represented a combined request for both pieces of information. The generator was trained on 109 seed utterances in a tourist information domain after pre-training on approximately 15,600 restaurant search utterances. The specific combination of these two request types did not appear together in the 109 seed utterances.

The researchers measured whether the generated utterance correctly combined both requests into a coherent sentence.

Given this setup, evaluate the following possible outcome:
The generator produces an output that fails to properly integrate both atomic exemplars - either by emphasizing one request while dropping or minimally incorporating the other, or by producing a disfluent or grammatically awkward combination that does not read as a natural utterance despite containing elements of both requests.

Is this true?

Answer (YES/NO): YES